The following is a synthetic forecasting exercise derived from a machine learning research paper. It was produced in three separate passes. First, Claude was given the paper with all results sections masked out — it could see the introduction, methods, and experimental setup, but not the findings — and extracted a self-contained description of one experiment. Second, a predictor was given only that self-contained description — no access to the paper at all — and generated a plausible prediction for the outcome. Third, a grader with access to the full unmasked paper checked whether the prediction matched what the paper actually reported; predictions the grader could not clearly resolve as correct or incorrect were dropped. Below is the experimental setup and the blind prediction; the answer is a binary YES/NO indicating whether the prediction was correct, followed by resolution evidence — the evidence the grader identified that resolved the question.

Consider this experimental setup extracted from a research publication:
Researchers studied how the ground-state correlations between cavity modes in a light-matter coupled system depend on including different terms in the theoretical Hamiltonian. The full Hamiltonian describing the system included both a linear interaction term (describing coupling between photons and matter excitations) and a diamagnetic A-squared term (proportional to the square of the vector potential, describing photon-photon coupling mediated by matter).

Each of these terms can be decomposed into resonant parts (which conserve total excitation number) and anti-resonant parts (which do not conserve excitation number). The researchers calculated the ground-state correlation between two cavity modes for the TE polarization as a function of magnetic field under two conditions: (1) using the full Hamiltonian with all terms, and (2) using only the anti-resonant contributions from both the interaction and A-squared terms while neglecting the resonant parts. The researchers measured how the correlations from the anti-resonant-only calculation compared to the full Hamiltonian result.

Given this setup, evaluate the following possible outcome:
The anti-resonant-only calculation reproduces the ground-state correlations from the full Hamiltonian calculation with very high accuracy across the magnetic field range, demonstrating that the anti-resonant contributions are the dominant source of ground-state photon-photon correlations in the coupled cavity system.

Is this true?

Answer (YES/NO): NO